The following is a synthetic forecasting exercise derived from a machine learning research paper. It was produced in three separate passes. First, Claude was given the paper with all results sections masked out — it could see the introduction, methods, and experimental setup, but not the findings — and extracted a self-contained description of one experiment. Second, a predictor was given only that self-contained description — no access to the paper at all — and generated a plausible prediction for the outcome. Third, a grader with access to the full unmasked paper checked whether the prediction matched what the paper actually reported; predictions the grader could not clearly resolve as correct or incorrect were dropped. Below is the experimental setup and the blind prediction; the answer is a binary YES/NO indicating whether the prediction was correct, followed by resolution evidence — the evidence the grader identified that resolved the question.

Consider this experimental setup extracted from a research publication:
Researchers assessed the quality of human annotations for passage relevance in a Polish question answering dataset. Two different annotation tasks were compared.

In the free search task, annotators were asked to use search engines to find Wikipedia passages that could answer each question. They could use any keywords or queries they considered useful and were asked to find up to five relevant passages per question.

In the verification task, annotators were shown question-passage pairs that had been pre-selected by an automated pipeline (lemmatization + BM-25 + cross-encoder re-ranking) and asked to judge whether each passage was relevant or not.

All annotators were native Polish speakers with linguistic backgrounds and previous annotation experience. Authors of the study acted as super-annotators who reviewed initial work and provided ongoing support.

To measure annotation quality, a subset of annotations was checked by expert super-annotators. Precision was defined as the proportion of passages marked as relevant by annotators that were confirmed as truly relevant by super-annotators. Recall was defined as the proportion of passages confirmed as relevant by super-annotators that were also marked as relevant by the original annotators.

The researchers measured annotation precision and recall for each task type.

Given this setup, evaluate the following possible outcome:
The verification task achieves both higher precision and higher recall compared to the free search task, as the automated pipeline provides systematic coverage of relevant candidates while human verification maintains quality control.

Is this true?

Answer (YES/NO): NO